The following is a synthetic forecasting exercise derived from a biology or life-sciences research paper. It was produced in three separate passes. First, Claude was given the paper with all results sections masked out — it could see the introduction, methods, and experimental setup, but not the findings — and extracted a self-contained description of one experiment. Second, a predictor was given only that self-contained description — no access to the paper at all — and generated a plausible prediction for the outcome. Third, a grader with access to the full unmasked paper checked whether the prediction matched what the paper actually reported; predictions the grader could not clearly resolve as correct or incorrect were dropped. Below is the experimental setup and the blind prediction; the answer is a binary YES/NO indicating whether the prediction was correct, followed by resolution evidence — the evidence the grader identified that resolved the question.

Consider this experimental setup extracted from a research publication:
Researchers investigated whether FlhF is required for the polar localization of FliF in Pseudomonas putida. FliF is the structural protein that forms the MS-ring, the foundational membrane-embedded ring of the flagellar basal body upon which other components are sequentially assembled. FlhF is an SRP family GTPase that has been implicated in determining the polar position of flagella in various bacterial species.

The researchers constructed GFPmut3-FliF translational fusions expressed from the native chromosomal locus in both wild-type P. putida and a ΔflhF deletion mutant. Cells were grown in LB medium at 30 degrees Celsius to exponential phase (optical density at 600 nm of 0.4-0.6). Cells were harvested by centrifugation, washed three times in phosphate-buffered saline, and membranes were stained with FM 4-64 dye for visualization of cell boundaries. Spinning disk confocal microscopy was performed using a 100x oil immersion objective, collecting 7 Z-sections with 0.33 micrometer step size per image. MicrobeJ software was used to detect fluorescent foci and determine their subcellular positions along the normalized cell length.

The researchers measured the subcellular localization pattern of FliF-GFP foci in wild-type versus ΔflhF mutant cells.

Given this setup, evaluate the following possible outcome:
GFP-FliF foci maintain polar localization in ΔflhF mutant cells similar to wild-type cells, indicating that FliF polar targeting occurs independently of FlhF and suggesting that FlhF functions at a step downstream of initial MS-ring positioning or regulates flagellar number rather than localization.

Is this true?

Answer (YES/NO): NO